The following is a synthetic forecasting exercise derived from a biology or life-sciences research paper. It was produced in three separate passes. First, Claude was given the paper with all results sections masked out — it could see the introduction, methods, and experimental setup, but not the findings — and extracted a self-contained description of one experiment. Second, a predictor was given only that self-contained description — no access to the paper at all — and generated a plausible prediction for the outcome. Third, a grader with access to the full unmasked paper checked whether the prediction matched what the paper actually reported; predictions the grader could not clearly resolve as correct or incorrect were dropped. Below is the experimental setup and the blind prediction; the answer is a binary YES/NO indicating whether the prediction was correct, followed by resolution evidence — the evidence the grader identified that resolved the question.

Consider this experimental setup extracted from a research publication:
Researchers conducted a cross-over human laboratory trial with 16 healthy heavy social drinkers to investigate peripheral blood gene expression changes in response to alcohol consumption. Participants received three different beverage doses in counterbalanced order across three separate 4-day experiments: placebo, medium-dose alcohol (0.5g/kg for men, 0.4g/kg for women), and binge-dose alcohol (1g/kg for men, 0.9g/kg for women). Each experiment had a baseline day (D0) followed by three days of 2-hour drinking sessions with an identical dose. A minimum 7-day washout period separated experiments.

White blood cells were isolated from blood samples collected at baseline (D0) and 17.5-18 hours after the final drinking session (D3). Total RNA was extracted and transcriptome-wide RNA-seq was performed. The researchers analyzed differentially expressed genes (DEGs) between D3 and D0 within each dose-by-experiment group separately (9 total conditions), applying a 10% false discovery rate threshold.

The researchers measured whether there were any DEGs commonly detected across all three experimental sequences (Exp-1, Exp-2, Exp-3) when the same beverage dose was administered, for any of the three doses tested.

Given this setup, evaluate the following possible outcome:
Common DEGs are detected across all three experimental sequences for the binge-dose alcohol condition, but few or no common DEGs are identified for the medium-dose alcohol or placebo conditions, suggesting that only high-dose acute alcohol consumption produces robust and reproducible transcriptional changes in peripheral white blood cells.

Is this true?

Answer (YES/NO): NO